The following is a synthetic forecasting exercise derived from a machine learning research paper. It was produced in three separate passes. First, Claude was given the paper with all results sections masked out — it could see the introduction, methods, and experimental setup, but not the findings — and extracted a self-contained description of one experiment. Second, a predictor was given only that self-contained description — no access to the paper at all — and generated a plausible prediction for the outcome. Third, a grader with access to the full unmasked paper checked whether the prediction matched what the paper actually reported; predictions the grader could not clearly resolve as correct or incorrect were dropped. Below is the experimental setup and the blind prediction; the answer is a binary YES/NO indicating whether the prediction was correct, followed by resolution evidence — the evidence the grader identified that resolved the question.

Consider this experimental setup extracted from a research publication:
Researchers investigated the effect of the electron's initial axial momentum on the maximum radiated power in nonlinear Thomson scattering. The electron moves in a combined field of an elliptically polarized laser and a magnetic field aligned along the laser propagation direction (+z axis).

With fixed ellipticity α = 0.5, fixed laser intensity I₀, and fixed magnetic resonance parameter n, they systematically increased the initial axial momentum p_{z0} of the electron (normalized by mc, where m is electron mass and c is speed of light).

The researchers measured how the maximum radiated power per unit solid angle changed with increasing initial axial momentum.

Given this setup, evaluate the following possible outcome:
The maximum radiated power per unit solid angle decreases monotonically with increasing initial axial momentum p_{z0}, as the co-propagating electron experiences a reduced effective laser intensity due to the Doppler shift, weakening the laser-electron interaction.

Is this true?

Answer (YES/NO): NO